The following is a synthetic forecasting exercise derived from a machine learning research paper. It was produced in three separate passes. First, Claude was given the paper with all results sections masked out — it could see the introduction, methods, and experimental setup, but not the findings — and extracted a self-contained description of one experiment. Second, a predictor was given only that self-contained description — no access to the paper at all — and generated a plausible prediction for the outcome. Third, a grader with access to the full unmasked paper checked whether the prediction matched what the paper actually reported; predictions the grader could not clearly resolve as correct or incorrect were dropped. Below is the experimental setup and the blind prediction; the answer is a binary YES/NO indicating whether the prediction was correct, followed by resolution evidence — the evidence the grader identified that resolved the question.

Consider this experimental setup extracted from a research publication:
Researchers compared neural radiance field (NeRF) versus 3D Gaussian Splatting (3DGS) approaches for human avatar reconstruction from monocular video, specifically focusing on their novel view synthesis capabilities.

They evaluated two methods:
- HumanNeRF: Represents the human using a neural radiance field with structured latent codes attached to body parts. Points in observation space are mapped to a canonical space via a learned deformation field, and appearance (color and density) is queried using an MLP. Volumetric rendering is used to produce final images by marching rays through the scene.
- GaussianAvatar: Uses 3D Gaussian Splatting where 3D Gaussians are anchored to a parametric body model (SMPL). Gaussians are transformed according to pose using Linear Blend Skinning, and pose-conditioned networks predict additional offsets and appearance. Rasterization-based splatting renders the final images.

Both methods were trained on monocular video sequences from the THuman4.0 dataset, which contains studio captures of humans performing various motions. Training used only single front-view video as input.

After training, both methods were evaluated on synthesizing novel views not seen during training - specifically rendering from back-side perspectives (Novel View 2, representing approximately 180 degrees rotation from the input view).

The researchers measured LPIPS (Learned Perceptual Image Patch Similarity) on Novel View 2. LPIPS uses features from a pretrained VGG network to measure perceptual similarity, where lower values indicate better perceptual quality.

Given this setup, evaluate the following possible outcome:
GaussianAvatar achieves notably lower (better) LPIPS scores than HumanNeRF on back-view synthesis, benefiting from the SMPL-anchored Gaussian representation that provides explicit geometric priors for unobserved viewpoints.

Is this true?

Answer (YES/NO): NO